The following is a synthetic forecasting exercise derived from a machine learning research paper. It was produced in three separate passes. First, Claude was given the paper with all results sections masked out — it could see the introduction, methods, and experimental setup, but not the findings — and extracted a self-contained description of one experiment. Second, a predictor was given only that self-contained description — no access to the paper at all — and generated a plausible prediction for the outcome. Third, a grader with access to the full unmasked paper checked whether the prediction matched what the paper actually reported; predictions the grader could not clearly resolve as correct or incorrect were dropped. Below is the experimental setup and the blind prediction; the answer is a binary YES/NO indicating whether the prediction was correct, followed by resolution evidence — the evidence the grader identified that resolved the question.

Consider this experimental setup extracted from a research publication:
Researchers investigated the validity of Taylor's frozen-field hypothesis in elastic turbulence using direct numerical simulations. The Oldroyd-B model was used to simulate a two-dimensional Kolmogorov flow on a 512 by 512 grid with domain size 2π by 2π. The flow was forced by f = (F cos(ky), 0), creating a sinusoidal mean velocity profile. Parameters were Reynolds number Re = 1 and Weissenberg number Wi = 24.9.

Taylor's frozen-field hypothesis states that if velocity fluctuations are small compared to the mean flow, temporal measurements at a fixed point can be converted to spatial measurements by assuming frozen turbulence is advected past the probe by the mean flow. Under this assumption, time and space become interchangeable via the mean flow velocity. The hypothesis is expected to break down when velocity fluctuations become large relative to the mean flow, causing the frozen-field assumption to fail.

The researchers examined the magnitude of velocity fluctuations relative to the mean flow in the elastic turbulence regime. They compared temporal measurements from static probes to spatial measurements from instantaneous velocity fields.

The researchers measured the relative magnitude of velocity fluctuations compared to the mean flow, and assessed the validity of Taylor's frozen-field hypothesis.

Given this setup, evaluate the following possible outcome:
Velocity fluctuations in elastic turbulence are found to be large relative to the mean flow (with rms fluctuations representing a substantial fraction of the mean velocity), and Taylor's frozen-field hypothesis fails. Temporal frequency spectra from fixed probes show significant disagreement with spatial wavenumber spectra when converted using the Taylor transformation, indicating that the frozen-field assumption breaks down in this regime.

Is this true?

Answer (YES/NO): YES